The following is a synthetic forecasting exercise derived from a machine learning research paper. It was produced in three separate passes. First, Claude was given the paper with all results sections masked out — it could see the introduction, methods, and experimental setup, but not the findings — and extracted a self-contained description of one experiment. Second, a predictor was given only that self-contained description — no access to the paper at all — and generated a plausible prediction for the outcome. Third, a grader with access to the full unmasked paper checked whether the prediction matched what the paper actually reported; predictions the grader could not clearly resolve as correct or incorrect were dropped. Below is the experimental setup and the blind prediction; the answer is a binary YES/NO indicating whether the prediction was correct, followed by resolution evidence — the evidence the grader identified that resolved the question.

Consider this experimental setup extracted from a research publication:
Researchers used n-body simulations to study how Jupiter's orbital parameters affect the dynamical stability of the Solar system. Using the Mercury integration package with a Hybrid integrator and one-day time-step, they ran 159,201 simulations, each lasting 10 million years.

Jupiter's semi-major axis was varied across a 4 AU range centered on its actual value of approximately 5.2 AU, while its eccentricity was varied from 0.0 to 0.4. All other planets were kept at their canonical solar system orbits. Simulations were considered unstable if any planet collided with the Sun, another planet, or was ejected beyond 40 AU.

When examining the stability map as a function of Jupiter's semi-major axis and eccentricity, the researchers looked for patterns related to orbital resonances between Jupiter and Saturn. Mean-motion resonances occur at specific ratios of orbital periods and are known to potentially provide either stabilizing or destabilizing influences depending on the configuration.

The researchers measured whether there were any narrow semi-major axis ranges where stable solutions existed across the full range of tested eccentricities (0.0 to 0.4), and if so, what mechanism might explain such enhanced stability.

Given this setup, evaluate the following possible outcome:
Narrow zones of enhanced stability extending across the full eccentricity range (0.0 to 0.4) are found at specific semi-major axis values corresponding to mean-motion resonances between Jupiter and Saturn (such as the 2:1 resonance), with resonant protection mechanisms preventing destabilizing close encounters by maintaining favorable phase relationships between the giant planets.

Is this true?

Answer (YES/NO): YES